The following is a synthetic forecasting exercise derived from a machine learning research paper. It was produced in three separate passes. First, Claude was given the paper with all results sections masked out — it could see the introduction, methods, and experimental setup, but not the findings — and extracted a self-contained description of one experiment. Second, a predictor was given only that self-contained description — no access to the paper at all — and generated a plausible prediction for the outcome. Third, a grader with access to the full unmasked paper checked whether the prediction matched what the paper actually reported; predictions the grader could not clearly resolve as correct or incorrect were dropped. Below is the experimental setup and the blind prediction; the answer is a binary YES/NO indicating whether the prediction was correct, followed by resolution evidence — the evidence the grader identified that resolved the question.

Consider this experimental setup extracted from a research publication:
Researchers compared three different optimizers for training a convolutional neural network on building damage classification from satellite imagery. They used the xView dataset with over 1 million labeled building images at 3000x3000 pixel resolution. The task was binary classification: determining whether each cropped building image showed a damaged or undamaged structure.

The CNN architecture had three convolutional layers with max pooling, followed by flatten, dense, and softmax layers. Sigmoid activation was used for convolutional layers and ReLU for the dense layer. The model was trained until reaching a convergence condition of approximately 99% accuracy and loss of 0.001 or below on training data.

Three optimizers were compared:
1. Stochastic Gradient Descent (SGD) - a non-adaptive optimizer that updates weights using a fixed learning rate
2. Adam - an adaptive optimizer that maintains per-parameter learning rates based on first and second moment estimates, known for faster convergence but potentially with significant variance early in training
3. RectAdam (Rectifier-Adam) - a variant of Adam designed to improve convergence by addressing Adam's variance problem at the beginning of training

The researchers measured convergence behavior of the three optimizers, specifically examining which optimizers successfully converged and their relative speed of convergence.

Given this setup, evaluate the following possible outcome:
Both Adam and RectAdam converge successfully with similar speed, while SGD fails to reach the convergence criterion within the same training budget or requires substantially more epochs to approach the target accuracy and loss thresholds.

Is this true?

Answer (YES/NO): NO